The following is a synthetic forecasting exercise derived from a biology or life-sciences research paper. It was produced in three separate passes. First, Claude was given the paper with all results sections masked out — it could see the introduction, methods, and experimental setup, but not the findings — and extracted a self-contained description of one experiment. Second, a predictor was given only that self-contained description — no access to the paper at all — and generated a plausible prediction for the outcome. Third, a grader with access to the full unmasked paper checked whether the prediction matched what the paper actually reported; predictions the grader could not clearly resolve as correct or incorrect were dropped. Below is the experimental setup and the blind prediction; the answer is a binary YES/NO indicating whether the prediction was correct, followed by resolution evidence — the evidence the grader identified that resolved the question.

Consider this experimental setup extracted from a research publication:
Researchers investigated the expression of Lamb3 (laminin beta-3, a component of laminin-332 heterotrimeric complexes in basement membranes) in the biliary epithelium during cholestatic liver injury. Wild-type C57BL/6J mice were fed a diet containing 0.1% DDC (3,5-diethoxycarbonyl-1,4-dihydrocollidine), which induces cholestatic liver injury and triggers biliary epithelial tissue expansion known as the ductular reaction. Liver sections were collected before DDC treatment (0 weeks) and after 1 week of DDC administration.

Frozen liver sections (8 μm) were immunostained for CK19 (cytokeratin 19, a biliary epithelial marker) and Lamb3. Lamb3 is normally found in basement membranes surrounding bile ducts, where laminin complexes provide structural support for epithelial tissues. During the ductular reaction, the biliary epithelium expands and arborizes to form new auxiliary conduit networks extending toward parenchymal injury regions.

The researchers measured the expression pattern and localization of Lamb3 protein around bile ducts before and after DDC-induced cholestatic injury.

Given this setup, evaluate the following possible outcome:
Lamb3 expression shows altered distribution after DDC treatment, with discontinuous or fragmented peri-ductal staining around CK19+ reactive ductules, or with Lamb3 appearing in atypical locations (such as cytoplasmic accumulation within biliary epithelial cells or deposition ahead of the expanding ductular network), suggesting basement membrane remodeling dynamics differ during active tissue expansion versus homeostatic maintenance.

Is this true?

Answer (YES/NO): NO